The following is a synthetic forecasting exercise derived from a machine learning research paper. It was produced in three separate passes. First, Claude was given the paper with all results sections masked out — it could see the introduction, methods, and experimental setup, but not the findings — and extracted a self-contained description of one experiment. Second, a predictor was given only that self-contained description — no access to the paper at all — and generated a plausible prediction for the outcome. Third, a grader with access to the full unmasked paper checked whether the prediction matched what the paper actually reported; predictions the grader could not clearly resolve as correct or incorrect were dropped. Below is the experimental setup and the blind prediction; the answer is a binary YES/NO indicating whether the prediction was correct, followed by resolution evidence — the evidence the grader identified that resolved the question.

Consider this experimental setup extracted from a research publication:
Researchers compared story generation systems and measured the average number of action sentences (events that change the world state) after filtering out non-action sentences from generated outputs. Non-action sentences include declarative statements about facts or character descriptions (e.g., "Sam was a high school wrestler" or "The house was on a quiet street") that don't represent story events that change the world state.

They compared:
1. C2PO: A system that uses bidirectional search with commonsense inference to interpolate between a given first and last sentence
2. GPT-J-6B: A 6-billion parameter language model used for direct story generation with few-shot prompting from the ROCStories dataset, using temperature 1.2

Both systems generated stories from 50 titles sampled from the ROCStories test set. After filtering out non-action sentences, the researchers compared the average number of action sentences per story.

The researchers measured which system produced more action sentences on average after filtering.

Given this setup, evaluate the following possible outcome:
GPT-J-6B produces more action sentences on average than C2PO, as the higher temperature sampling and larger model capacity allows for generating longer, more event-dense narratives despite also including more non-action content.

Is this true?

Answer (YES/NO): NO